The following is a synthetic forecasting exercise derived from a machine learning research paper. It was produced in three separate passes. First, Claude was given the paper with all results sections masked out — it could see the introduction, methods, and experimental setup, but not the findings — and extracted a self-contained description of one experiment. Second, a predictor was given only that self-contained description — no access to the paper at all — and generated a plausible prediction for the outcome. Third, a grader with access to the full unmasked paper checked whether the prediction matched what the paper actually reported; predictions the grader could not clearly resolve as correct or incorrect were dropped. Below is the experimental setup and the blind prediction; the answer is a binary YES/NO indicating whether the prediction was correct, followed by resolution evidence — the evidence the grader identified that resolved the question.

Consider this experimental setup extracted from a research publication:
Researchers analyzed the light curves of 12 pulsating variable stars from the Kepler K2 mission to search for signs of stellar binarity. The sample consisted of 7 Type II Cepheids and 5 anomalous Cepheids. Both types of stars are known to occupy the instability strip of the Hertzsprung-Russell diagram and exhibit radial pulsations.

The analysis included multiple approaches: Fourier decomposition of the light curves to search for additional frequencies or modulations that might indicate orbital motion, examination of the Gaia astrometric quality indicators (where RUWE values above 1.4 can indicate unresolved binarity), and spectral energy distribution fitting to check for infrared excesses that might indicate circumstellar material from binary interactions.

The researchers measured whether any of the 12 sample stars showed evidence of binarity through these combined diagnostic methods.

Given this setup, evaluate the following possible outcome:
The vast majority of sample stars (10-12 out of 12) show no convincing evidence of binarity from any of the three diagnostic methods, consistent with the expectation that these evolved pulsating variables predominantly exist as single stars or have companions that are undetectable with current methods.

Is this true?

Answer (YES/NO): YES